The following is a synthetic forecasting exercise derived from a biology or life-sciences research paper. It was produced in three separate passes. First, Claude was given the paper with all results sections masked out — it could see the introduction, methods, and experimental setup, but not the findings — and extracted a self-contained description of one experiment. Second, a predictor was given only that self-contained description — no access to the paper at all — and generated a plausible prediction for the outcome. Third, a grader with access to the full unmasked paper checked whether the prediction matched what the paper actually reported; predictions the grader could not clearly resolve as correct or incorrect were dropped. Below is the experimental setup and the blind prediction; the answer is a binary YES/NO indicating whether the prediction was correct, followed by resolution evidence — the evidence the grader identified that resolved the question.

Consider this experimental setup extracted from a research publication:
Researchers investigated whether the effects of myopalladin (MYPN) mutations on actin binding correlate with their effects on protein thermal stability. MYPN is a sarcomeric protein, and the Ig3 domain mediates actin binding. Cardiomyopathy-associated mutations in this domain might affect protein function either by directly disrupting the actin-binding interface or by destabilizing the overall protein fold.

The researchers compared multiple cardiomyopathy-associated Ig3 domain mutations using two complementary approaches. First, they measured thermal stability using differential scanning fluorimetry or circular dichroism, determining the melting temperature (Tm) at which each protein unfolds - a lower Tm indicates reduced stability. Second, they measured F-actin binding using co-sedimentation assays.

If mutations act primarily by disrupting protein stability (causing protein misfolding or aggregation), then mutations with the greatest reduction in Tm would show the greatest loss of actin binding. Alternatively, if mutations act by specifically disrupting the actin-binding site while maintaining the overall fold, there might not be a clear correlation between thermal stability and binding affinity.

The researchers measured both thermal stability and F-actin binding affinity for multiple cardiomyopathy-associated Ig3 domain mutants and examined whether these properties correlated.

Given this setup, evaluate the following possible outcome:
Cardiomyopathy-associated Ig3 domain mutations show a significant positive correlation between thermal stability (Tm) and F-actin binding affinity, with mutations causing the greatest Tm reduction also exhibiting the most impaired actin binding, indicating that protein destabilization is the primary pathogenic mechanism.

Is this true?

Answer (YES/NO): NO